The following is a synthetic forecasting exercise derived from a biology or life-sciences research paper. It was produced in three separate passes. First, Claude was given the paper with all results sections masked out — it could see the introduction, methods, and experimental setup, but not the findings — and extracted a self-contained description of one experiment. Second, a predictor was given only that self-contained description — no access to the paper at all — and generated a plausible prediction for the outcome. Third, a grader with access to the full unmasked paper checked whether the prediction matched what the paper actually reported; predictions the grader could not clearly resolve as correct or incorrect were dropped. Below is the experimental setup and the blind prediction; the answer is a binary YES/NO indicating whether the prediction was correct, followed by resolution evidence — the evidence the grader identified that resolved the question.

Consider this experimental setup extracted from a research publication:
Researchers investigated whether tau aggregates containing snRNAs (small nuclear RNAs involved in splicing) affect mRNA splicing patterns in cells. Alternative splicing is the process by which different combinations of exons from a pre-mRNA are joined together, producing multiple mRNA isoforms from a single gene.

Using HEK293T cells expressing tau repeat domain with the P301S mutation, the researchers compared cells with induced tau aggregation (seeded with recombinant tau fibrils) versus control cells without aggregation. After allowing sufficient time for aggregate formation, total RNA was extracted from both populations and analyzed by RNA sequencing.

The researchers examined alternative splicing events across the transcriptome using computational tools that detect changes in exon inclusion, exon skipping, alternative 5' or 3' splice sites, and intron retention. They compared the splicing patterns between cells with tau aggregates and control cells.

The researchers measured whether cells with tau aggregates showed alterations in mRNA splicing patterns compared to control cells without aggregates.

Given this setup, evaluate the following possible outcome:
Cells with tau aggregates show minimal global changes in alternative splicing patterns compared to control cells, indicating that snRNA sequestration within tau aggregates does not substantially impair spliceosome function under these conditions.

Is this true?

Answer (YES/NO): NO